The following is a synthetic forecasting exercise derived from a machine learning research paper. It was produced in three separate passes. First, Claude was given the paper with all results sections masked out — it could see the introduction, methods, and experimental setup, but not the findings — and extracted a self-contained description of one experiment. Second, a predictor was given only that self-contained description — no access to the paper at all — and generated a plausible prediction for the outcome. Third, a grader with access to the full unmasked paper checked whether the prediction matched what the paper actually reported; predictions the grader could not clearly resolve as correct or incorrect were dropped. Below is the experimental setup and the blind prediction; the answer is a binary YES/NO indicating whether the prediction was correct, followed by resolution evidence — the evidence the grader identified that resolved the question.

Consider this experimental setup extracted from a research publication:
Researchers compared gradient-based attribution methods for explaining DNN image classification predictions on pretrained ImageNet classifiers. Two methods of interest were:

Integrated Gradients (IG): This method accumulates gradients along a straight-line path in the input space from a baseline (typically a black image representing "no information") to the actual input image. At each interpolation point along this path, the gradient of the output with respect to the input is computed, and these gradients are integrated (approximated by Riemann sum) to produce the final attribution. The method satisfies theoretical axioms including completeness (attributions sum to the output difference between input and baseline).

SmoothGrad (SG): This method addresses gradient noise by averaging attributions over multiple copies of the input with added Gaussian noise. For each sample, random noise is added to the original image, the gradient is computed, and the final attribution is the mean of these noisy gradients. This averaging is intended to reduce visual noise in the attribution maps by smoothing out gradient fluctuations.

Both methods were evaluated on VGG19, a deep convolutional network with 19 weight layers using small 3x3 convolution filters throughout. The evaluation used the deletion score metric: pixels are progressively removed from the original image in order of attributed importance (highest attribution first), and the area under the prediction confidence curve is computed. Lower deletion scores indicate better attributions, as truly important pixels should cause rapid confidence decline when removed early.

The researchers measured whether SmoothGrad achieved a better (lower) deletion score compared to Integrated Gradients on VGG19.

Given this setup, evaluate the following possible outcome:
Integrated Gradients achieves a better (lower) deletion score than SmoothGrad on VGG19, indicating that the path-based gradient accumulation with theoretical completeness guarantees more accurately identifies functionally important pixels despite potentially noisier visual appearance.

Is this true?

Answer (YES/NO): NO